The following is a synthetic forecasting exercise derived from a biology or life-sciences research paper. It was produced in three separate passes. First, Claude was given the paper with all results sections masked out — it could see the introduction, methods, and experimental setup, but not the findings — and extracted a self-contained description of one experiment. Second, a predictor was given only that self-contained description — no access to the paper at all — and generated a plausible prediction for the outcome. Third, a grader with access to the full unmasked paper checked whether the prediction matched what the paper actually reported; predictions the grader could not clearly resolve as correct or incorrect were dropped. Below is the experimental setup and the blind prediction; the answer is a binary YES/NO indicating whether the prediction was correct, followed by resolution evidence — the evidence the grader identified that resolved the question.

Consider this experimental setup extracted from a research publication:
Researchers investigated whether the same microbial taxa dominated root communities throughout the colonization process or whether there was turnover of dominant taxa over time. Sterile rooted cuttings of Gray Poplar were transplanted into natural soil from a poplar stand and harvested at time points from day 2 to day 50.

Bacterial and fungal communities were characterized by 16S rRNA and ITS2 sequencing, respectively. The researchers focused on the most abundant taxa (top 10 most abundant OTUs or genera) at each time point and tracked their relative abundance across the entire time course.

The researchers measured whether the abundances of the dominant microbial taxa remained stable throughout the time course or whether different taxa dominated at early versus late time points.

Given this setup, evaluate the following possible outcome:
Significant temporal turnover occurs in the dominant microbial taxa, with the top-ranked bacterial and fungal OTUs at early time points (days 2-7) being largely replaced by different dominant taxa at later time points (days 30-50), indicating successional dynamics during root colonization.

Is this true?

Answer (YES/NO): YES